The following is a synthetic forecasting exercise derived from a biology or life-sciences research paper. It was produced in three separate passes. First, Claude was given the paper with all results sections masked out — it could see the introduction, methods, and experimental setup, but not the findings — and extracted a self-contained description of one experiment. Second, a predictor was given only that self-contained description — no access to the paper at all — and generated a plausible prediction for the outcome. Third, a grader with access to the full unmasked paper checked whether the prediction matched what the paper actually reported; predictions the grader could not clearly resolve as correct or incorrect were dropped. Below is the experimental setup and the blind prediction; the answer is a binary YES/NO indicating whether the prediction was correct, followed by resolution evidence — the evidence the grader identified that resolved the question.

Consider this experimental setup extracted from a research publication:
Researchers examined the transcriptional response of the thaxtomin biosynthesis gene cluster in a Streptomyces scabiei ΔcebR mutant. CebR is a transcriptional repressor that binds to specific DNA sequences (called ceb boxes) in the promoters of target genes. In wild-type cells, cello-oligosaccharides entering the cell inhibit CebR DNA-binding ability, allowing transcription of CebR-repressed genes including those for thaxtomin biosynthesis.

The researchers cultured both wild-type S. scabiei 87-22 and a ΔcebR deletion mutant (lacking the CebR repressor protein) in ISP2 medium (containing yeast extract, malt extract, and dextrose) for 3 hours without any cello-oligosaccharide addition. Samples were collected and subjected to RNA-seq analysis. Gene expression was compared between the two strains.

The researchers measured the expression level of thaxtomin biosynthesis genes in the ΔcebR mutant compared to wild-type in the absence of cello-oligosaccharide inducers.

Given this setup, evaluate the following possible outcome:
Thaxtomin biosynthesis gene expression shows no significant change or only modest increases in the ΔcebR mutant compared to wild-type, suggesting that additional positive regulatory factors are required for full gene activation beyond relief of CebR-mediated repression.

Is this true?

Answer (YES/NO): NO